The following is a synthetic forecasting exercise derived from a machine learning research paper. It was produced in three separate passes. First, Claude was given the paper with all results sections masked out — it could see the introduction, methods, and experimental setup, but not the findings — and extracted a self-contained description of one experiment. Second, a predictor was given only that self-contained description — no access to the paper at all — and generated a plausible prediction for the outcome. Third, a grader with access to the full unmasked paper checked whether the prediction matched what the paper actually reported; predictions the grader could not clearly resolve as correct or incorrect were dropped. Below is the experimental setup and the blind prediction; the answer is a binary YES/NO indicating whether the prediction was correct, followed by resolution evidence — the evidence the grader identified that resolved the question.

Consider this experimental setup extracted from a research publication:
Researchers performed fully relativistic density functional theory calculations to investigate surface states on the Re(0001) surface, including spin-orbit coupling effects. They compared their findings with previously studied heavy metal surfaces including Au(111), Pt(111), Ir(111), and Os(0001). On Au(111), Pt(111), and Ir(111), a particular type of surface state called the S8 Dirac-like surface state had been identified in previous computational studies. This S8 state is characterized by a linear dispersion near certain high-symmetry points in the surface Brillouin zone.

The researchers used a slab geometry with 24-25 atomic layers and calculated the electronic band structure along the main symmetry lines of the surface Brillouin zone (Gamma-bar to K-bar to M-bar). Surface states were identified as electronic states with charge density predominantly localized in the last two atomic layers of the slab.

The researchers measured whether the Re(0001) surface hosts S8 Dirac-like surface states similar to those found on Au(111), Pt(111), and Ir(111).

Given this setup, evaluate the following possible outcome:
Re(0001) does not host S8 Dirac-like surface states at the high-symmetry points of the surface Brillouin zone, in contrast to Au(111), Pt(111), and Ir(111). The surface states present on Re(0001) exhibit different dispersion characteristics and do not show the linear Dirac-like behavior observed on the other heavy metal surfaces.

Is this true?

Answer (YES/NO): YES